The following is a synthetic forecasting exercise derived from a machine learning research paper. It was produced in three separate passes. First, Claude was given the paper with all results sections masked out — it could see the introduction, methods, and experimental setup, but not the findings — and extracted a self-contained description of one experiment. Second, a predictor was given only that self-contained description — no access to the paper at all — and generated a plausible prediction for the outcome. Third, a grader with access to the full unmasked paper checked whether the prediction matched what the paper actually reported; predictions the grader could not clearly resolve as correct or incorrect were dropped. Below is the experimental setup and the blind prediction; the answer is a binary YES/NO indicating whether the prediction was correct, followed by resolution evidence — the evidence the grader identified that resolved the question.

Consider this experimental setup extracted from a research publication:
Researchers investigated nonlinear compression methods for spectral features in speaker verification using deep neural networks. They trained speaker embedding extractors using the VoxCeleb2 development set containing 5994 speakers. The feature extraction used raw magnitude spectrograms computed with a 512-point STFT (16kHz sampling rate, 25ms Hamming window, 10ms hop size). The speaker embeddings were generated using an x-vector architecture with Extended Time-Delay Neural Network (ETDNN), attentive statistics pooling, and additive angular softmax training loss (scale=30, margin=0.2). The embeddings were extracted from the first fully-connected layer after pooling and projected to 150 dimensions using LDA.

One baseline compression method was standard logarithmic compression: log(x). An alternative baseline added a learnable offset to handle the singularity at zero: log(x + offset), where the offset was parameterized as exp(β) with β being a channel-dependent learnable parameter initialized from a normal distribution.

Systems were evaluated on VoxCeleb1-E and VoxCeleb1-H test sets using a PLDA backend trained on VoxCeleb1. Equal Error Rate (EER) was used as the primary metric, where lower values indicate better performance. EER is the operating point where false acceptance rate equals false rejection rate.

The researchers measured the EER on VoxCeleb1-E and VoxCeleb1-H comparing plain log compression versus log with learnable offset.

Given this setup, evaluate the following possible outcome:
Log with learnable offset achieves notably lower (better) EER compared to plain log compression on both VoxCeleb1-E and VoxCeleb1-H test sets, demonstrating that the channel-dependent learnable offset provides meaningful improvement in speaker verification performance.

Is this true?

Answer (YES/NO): NO